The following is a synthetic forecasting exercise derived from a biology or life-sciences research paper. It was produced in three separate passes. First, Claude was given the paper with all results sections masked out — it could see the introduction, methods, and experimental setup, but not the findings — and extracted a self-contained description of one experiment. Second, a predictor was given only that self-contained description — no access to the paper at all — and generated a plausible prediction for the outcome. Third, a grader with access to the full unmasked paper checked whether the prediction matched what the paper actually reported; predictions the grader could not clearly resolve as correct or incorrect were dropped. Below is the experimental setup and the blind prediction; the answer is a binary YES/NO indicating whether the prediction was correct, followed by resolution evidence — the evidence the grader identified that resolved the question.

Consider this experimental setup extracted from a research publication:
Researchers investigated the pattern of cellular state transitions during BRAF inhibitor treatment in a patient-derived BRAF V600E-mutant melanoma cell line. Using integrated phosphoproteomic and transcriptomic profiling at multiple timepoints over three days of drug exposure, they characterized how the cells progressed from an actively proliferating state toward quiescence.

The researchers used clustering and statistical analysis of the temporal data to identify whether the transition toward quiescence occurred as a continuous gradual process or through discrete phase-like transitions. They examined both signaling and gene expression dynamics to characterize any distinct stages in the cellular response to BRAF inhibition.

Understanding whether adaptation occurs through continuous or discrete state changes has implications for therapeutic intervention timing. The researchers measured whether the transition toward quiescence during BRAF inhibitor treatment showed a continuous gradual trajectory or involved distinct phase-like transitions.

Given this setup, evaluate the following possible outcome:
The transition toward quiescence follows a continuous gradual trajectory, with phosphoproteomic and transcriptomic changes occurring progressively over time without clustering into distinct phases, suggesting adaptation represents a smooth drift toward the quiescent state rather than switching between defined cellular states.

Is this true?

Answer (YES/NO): NO